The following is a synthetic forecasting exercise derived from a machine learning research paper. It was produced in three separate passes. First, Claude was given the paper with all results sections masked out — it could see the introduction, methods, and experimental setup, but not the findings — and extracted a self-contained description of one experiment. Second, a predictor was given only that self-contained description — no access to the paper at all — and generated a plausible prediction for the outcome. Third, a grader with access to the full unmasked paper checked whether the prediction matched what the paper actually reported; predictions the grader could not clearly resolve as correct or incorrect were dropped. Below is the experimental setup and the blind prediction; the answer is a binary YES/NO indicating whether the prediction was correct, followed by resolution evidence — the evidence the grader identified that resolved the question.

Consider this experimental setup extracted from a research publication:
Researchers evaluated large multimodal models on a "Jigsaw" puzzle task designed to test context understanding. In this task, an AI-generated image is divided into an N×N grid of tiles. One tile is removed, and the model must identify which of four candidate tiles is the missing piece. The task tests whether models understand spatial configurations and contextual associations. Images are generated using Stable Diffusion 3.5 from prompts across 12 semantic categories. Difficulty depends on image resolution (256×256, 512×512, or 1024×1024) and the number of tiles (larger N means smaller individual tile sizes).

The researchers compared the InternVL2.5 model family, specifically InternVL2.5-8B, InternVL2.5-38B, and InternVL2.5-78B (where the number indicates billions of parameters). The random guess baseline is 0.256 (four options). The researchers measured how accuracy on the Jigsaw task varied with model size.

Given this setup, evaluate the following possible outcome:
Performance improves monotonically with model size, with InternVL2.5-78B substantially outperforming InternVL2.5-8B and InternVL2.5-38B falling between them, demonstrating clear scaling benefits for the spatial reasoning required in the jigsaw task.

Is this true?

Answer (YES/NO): NO